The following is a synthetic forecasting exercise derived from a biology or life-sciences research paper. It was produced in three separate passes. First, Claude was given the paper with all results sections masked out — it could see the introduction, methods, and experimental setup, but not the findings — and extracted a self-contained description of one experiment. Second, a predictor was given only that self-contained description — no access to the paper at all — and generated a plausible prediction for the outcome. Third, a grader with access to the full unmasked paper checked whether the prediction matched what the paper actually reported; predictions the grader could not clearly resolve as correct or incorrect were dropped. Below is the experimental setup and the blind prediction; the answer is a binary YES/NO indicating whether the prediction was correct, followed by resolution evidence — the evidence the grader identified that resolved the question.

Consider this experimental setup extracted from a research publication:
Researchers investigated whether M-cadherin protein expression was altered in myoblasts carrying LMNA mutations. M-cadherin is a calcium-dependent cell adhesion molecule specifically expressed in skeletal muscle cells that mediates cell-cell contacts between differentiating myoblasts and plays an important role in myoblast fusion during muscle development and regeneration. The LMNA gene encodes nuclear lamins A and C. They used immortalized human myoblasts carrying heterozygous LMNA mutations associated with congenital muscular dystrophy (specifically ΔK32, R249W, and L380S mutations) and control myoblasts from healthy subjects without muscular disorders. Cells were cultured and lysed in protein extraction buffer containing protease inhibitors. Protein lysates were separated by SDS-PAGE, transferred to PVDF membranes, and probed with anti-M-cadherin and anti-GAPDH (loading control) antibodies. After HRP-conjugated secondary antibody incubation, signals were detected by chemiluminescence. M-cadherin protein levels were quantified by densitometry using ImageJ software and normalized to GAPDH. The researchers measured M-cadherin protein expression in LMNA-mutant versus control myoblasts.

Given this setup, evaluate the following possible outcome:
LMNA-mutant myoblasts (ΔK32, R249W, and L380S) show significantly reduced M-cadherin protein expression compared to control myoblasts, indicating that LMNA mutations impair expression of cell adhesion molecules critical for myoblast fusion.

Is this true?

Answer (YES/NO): YES